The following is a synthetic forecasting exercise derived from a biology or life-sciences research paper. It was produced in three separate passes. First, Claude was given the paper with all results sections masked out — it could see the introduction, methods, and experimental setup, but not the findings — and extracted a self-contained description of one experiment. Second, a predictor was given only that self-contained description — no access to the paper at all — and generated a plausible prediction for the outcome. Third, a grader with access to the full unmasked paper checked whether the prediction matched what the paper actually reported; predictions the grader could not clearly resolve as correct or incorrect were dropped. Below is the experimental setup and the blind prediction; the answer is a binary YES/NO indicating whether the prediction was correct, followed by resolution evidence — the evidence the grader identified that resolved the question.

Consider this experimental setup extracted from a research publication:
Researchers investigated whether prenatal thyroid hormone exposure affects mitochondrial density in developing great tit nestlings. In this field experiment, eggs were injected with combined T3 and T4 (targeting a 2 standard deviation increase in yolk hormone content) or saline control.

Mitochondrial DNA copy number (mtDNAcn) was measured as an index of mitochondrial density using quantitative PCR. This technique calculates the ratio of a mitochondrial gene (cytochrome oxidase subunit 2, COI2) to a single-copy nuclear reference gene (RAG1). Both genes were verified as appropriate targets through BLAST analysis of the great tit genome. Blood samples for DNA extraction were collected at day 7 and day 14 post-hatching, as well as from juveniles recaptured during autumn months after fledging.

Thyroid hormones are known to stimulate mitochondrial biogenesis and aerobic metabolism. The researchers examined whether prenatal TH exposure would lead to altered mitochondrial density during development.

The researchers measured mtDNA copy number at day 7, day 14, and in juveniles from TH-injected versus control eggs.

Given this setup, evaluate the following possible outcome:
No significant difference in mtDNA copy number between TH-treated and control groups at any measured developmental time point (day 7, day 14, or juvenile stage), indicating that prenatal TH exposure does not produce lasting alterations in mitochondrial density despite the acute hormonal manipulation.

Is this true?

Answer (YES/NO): YES